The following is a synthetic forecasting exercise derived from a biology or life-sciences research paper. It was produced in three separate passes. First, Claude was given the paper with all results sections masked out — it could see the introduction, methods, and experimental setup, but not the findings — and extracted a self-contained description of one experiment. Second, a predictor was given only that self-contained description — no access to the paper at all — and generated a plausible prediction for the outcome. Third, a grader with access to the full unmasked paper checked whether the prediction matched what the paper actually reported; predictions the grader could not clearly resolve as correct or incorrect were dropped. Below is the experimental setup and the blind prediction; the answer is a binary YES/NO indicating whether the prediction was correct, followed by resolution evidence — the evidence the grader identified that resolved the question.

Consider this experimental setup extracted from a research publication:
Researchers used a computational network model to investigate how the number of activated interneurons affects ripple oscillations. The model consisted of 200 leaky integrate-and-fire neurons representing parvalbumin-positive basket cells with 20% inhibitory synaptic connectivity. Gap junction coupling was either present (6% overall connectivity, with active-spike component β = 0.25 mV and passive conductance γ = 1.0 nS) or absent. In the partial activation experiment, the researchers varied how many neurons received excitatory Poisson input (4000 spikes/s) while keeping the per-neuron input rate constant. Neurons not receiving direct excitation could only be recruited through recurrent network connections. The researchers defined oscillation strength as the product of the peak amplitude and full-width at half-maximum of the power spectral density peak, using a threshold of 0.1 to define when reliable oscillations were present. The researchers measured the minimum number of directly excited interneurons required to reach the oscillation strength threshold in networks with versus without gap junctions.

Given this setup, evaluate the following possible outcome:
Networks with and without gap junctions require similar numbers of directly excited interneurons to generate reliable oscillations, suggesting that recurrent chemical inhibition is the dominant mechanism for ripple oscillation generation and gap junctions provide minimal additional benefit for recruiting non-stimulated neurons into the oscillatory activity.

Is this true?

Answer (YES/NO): NO